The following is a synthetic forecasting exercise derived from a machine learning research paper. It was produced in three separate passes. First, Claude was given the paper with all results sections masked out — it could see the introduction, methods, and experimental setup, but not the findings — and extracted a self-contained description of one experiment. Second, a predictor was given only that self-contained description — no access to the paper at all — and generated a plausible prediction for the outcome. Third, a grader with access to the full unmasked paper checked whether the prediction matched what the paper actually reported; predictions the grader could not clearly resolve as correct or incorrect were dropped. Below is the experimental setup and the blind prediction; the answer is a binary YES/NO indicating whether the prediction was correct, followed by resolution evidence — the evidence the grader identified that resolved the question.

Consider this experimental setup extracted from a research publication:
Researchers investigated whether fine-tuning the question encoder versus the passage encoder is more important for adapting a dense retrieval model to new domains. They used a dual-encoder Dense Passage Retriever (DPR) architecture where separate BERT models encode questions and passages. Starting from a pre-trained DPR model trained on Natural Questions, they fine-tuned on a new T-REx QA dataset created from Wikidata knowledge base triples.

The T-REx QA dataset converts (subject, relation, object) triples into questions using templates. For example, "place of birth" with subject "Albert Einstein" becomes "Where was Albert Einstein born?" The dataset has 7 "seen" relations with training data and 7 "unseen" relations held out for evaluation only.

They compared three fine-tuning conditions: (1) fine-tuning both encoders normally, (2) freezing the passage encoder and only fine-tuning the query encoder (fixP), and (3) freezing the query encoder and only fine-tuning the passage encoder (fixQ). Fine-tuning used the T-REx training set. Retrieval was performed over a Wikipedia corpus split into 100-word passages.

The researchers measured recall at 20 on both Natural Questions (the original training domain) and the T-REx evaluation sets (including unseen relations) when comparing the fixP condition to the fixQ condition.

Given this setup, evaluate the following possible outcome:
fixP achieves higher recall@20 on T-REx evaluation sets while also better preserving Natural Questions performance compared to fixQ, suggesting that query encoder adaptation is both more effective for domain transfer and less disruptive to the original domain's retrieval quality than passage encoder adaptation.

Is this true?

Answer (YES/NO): NO